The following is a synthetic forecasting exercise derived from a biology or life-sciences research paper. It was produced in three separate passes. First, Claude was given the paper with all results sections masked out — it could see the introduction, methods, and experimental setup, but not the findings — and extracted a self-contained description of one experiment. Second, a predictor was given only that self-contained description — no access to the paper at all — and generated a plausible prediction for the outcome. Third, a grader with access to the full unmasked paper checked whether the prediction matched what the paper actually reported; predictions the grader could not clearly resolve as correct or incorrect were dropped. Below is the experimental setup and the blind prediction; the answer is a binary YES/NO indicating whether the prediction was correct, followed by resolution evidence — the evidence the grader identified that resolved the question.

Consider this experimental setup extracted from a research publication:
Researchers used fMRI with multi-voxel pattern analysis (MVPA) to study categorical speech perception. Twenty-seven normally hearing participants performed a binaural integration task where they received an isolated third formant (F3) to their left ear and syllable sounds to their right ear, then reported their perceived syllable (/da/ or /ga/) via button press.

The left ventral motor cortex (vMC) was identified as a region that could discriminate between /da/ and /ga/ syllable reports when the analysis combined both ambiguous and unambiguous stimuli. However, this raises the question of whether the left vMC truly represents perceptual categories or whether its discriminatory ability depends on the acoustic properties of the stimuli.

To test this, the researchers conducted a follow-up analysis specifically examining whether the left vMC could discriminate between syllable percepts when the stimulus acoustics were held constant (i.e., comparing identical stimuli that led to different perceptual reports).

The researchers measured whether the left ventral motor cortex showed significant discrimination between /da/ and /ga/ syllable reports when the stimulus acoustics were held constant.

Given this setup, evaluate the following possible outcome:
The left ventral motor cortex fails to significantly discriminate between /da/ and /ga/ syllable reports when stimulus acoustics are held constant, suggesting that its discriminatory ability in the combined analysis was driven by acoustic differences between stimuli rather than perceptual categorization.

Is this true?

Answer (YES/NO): YES